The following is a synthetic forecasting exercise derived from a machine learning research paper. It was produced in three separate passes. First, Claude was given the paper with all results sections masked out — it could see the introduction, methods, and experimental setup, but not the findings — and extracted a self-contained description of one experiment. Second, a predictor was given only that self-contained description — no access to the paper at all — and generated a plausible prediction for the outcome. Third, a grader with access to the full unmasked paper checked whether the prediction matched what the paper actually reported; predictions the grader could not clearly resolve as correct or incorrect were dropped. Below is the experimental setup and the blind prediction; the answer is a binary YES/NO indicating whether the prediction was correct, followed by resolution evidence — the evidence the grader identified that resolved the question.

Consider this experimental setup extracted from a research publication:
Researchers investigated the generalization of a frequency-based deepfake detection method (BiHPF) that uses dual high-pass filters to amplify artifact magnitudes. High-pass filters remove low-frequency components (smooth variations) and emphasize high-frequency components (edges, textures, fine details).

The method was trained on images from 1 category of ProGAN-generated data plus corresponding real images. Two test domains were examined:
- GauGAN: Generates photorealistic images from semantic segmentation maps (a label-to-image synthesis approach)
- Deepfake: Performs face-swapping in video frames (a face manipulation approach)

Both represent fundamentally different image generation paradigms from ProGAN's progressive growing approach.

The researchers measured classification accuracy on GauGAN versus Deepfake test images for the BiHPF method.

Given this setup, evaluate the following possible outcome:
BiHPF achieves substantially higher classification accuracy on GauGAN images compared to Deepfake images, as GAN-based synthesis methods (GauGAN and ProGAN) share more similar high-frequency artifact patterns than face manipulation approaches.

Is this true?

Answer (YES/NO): YES